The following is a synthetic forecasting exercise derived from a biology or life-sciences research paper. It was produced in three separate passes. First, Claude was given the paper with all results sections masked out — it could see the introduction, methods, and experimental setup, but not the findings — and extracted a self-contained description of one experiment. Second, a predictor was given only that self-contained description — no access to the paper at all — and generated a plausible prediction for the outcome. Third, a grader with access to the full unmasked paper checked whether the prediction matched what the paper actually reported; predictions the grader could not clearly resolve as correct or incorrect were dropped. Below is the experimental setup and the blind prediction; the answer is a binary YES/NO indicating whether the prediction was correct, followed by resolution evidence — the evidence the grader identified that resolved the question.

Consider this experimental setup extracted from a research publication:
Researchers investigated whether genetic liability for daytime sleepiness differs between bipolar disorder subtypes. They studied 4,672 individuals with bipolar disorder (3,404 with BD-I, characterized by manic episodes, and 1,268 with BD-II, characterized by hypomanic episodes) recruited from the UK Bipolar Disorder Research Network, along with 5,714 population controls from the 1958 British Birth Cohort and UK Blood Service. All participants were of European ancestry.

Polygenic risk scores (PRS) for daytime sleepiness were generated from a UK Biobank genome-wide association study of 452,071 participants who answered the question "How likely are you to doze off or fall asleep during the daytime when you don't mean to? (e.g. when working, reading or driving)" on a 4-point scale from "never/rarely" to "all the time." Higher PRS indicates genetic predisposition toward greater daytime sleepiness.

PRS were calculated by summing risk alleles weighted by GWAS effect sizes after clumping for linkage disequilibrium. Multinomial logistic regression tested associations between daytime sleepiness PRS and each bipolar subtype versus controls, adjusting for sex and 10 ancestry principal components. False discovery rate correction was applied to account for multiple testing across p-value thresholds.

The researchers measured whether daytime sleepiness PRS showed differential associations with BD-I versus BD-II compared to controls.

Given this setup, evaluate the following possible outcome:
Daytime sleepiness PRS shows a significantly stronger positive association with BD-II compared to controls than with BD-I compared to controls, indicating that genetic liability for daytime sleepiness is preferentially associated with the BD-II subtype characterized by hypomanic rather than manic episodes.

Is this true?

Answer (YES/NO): NO